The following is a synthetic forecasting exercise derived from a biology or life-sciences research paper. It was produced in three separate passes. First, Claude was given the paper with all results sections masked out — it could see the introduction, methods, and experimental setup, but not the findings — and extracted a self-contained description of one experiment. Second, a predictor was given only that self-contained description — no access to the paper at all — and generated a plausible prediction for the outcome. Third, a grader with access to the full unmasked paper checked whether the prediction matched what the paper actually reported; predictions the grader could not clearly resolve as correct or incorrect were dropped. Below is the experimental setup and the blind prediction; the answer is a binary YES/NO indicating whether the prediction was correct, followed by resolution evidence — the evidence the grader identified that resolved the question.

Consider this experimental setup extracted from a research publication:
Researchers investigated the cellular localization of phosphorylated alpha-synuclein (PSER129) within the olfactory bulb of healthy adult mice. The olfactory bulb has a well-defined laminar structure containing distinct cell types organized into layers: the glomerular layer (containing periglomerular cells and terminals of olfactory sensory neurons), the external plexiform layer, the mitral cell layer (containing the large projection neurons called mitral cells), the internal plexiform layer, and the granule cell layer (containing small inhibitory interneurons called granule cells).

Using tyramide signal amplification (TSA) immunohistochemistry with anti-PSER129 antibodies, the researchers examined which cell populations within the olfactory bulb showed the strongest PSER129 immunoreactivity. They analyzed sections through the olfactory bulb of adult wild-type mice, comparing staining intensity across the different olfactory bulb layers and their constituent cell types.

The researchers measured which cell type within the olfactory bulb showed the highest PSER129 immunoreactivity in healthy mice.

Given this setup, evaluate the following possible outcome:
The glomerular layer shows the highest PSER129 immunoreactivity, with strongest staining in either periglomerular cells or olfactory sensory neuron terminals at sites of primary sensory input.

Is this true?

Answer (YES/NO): NO